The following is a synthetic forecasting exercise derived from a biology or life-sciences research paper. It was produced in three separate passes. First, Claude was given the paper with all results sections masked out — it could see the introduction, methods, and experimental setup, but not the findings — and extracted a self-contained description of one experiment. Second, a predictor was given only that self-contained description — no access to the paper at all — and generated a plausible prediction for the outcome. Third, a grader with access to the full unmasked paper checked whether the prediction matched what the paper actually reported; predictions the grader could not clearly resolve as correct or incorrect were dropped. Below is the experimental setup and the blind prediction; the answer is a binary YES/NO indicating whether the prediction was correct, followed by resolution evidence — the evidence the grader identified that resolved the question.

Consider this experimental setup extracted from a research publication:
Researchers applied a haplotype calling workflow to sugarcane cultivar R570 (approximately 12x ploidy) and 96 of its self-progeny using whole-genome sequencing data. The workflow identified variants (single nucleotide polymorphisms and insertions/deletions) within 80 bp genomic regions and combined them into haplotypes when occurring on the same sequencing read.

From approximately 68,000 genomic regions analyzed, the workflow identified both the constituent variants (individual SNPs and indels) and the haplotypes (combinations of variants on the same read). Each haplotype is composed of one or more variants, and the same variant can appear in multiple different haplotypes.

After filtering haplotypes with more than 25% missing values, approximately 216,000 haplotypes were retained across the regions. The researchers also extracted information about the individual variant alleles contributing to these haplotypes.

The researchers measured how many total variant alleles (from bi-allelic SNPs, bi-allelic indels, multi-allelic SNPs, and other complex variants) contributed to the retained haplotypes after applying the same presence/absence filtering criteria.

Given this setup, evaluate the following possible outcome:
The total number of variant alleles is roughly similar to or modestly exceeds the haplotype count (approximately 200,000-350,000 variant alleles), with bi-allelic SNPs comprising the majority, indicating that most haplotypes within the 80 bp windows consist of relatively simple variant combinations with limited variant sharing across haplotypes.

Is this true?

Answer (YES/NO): NO